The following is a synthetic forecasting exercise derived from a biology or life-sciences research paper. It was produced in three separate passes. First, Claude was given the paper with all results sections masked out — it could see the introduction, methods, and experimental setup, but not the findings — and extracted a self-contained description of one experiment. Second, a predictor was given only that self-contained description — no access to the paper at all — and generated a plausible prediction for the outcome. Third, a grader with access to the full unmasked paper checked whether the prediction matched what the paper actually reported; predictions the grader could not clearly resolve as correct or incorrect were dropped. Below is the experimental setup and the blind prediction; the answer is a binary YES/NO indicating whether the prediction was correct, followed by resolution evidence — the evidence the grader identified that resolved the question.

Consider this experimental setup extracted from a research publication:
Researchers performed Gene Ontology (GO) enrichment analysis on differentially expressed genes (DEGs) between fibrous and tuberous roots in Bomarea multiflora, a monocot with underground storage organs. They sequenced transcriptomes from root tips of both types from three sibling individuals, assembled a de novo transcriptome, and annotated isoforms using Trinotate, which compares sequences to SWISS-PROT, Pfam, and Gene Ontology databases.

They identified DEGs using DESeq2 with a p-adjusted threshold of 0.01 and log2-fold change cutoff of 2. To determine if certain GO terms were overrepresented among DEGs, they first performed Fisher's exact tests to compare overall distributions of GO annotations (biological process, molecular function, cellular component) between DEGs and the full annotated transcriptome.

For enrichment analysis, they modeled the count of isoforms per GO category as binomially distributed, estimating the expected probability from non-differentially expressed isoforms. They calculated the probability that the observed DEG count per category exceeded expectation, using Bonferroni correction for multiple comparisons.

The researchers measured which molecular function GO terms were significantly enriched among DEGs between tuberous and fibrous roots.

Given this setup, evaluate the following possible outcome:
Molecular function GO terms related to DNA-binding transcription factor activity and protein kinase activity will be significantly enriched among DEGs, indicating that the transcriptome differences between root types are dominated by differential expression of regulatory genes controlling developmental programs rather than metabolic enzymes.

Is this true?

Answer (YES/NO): NO